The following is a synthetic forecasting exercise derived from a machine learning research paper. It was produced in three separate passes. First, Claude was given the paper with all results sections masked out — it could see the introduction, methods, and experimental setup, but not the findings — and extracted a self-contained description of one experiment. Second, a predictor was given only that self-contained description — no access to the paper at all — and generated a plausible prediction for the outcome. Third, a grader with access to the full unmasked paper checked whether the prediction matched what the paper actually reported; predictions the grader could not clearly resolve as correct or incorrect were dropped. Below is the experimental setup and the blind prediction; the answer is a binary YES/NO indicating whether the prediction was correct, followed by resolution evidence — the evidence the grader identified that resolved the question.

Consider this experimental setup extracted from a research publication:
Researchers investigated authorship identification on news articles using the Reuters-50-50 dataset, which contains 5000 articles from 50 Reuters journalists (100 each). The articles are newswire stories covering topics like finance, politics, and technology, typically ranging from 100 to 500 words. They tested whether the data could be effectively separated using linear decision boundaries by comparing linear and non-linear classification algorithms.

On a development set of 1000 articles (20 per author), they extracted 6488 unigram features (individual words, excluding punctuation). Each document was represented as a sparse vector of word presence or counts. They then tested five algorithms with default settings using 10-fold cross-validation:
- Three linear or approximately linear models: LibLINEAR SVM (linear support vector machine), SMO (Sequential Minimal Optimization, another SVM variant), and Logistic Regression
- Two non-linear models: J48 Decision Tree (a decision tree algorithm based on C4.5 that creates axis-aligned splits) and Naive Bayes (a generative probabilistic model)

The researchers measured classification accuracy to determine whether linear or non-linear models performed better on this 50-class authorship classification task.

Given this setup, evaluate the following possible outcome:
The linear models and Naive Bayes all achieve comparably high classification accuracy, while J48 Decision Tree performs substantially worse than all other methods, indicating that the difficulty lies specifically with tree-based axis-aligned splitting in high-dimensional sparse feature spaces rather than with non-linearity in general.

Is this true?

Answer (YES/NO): NO